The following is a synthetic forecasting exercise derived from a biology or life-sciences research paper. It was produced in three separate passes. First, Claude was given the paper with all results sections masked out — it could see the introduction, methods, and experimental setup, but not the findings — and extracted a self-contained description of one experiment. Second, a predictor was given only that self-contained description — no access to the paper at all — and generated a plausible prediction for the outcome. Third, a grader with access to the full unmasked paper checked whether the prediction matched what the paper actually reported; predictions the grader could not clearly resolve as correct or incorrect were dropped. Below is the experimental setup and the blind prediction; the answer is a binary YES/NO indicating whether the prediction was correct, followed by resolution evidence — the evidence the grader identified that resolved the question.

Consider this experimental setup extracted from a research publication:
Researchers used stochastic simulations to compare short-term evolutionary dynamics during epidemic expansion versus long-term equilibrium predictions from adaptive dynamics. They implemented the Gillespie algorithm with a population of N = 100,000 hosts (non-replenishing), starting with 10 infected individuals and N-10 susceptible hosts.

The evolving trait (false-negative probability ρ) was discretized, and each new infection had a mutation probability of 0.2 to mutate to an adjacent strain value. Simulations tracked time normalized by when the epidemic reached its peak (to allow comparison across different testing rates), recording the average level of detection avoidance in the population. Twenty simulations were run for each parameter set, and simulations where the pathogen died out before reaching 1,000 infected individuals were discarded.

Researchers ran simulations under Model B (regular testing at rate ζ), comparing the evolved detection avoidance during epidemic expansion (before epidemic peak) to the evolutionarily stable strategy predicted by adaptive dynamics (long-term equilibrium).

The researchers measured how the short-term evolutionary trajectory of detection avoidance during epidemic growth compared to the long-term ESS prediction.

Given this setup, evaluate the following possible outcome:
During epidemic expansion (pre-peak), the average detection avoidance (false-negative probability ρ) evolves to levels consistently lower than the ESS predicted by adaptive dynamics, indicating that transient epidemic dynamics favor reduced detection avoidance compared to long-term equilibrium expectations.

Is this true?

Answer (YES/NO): NO